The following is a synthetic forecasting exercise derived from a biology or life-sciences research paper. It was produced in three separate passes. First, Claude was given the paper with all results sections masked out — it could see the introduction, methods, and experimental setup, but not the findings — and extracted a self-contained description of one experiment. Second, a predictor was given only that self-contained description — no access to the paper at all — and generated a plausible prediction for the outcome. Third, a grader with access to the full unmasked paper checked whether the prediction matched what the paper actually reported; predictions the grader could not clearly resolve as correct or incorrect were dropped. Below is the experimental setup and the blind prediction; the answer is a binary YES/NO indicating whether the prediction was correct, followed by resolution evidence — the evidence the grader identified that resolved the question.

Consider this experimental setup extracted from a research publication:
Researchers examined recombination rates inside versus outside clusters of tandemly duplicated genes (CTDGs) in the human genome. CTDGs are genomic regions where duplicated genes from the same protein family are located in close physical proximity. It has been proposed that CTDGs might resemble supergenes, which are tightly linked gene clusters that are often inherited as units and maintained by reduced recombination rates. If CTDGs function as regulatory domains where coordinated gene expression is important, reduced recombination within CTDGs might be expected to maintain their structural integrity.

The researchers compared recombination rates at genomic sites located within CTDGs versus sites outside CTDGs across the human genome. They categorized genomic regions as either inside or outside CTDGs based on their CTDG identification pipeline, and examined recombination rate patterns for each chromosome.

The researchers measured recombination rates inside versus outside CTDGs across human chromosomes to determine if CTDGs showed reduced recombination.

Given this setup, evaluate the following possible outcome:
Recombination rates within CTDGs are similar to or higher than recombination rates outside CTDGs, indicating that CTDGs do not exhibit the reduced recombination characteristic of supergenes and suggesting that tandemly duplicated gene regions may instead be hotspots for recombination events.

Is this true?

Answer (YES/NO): NO